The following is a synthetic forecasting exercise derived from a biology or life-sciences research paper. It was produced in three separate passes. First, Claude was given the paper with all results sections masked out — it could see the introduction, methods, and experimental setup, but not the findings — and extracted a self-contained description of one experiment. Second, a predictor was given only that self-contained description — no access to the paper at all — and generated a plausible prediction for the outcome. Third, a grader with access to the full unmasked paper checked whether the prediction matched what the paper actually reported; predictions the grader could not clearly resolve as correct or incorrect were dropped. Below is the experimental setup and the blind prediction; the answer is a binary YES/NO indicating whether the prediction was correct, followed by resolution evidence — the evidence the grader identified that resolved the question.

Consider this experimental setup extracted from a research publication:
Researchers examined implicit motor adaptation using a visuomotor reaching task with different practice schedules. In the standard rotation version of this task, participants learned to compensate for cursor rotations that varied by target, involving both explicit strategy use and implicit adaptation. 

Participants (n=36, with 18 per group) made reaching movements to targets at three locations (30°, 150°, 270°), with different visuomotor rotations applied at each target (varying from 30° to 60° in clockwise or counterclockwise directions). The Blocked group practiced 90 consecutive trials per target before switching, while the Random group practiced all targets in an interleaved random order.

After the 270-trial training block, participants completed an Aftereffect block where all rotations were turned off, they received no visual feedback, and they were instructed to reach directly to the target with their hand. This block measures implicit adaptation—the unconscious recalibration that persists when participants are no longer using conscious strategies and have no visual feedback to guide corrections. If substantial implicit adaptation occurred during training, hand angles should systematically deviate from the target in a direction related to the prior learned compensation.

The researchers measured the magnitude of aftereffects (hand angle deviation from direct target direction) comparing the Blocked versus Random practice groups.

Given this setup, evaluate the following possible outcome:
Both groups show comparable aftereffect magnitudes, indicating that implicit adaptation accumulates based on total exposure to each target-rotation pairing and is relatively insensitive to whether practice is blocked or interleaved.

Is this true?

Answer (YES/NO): NO